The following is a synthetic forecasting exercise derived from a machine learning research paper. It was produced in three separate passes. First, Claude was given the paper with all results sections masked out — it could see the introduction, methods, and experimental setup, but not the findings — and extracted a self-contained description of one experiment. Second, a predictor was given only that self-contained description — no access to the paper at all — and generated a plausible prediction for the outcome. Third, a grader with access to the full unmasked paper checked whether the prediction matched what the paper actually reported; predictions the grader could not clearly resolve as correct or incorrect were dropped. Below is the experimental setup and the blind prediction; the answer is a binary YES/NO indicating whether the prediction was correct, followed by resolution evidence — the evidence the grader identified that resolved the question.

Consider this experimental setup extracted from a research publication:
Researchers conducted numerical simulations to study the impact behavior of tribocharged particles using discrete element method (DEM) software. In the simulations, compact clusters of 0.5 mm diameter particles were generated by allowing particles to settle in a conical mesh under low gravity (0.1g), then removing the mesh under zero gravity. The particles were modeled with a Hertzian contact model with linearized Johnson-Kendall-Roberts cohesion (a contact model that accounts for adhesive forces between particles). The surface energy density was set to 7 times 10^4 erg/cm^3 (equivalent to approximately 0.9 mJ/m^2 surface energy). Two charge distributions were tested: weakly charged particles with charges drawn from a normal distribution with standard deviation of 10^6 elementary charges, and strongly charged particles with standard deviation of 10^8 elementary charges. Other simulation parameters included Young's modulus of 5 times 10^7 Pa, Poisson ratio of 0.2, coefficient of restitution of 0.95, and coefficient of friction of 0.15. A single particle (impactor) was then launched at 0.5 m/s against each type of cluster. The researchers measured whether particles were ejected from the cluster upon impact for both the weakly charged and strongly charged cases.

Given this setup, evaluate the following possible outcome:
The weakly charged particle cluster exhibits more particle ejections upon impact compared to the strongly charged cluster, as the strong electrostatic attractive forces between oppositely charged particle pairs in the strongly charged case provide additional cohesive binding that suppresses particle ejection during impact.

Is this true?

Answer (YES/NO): YES